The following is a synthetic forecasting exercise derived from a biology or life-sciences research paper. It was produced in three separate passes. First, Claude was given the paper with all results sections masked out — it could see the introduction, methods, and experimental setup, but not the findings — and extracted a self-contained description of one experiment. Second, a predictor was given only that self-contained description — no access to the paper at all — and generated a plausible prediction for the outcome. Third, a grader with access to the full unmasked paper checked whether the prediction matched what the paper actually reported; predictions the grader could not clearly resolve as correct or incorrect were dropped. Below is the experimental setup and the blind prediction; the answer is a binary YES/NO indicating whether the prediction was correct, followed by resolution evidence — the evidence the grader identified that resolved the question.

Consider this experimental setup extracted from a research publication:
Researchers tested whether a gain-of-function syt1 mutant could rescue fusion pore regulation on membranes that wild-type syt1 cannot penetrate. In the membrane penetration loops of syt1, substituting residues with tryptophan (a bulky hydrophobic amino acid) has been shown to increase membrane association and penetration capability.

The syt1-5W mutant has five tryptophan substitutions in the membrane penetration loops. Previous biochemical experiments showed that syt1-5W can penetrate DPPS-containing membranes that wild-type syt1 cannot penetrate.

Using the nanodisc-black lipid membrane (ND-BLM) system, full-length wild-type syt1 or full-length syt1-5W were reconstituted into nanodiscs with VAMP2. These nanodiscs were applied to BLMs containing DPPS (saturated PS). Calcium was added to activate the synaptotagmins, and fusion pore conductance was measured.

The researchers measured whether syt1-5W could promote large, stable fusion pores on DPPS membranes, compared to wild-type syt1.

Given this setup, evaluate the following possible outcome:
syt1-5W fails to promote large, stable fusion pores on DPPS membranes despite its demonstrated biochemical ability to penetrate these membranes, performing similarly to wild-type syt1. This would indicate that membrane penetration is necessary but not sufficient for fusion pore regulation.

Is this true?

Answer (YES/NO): NO